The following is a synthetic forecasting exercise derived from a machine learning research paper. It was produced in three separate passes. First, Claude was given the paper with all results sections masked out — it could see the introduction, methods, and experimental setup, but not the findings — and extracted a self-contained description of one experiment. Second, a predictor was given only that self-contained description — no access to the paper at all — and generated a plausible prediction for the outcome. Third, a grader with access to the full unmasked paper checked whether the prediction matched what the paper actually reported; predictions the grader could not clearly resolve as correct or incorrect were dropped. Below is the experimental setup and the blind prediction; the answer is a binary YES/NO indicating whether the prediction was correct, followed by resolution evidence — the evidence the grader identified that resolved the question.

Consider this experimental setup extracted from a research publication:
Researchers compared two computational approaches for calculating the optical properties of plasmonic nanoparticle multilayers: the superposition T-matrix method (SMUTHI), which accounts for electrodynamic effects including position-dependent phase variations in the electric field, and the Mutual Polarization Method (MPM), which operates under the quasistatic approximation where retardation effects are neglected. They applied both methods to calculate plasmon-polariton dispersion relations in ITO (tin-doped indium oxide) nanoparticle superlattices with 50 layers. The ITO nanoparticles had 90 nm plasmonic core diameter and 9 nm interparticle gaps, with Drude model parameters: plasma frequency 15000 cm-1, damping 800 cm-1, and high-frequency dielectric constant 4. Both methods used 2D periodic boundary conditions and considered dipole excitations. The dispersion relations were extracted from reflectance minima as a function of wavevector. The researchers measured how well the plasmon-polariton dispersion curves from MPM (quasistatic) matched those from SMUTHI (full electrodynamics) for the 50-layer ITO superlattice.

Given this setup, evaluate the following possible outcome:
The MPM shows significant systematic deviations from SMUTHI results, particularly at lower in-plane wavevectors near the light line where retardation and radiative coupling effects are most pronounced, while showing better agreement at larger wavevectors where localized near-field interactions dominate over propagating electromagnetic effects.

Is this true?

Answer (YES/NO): NO